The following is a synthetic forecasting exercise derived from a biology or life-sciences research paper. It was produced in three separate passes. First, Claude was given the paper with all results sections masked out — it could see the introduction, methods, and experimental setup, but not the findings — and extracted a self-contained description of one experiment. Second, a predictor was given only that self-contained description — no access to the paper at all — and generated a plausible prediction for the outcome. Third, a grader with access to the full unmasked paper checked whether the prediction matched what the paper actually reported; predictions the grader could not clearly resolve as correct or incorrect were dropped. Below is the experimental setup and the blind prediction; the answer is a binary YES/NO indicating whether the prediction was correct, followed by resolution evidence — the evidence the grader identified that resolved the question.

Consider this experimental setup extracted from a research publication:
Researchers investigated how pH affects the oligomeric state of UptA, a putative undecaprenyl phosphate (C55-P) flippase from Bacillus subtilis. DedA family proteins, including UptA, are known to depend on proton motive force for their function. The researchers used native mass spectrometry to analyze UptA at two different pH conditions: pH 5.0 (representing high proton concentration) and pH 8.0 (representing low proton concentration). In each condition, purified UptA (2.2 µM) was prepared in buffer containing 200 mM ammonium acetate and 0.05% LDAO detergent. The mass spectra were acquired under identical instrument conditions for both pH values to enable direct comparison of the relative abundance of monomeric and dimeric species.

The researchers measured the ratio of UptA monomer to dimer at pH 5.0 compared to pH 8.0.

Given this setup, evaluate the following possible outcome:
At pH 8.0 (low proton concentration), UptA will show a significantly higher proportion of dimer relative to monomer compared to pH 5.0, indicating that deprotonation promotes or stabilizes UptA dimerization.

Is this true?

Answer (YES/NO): YES